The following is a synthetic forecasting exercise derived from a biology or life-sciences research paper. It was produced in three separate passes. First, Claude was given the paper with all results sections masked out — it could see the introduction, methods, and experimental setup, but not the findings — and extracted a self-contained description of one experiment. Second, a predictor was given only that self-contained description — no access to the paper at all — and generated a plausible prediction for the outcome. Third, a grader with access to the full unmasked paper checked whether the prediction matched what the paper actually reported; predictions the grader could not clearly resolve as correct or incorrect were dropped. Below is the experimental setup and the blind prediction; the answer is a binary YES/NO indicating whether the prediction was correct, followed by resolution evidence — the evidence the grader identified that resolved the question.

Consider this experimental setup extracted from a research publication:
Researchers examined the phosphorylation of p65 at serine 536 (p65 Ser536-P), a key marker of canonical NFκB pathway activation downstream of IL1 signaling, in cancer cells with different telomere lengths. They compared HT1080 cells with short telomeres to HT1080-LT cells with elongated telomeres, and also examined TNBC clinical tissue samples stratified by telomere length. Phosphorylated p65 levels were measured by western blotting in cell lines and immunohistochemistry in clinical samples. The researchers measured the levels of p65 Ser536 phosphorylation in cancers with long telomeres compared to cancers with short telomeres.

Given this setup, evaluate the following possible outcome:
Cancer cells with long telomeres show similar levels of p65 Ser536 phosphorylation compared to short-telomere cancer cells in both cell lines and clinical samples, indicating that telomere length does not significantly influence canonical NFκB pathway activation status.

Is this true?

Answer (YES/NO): NO